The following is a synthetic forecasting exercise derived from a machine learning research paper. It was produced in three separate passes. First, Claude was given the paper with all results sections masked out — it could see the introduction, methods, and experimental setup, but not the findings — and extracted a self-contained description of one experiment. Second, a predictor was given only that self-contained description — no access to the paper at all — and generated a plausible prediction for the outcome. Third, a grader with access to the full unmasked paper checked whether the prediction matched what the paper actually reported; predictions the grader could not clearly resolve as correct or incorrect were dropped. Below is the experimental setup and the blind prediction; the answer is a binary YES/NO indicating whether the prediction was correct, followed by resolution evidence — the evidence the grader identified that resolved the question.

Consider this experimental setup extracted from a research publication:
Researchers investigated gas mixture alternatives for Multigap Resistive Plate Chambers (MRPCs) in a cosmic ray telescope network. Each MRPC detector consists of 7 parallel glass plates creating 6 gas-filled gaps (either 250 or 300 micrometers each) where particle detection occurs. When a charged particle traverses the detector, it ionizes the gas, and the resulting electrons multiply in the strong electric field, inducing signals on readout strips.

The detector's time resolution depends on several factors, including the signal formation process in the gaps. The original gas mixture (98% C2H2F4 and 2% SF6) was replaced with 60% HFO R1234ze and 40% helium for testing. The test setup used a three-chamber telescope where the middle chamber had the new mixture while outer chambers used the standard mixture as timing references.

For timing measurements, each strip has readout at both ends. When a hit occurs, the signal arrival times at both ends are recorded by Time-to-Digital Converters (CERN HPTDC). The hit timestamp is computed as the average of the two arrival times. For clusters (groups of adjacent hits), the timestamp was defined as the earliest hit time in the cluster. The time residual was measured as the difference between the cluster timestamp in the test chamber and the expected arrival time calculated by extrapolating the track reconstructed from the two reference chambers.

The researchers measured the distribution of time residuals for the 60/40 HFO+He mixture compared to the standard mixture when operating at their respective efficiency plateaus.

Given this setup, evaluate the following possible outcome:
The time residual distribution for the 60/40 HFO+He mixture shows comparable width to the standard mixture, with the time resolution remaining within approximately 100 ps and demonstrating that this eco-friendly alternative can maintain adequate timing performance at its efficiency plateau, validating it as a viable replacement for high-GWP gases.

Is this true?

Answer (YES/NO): NO